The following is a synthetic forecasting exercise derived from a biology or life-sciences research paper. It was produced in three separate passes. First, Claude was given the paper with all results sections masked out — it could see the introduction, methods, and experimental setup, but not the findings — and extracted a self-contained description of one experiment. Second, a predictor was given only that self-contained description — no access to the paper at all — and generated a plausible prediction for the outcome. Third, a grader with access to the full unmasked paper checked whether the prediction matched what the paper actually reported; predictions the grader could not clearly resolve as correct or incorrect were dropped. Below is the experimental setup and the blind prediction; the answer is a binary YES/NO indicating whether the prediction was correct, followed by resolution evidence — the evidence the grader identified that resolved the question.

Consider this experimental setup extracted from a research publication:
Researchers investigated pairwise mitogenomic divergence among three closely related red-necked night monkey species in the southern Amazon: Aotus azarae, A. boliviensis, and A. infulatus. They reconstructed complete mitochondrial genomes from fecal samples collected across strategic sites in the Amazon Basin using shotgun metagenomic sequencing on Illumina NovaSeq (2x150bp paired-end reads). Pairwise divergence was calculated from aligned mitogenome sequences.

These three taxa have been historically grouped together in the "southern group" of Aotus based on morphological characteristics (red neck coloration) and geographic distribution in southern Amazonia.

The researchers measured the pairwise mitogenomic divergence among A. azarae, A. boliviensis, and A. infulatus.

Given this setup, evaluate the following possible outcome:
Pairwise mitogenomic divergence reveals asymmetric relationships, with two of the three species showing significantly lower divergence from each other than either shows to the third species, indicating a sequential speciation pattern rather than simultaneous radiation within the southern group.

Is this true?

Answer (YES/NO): NO